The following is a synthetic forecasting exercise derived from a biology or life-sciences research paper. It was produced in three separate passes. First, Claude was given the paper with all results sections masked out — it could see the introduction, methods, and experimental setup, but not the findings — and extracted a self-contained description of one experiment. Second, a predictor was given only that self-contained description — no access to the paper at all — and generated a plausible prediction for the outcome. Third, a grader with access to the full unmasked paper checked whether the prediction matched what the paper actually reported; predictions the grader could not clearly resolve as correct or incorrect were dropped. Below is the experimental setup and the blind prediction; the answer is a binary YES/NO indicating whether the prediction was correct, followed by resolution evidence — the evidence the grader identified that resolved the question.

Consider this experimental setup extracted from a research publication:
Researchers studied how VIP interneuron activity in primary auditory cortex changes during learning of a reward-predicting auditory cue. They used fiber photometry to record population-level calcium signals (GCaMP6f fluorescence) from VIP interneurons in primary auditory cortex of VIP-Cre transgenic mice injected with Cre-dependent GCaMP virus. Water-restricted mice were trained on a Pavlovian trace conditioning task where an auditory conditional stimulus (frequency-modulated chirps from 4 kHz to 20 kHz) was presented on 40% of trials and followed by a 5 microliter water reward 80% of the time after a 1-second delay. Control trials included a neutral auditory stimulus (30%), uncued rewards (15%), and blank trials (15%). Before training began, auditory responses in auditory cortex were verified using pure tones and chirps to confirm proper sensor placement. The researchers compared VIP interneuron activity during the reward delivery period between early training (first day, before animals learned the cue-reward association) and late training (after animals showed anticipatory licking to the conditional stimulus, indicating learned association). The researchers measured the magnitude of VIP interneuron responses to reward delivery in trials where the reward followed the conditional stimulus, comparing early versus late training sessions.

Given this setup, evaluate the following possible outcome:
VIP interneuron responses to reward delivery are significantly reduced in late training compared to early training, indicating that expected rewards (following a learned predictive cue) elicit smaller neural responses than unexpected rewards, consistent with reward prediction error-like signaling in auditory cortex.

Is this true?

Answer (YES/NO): YES